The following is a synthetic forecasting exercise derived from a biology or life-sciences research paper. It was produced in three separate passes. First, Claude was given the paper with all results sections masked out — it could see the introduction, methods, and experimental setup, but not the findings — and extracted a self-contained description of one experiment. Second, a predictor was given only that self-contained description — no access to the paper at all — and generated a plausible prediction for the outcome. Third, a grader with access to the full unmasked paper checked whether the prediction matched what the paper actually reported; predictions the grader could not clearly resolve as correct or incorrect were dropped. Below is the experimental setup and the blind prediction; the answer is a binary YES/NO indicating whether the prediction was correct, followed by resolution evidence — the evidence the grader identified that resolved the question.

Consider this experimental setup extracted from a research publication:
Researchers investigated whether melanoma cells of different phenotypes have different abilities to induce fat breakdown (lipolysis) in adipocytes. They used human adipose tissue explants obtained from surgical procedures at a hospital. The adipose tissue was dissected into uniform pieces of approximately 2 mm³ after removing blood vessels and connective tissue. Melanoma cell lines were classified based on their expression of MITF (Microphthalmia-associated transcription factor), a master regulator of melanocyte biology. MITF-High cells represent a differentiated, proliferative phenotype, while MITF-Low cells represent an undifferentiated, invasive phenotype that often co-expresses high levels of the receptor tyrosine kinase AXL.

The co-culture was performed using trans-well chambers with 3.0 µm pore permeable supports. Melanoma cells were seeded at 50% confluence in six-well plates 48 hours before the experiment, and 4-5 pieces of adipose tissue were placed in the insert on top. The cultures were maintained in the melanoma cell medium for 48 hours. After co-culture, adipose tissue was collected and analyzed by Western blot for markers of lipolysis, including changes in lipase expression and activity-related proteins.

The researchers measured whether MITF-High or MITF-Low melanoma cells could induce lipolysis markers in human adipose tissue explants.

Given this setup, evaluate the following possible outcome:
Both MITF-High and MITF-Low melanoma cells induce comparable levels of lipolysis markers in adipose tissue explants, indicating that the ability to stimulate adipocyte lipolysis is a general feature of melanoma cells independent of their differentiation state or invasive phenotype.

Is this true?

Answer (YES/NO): NO